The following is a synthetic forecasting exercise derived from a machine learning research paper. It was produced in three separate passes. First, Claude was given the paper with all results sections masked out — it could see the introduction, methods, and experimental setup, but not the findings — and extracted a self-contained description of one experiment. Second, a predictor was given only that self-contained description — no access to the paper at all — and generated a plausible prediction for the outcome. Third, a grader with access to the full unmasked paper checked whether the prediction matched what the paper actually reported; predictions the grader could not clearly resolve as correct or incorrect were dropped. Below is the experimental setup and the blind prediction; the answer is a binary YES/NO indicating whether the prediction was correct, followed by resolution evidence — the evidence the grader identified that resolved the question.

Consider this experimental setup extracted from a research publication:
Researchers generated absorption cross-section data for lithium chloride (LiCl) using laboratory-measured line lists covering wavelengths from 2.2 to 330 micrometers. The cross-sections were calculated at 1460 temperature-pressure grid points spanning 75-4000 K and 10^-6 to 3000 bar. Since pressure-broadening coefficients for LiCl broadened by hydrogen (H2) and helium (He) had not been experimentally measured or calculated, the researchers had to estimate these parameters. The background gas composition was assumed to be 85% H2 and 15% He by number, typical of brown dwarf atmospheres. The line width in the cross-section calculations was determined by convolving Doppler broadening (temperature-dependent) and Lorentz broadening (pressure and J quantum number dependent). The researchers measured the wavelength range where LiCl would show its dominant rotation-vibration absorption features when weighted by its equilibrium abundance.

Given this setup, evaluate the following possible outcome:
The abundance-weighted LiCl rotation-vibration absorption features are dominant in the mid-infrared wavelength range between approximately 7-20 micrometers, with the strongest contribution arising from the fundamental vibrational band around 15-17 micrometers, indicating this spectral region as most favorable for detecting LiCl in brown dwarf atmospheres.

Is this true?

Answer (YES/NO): NO